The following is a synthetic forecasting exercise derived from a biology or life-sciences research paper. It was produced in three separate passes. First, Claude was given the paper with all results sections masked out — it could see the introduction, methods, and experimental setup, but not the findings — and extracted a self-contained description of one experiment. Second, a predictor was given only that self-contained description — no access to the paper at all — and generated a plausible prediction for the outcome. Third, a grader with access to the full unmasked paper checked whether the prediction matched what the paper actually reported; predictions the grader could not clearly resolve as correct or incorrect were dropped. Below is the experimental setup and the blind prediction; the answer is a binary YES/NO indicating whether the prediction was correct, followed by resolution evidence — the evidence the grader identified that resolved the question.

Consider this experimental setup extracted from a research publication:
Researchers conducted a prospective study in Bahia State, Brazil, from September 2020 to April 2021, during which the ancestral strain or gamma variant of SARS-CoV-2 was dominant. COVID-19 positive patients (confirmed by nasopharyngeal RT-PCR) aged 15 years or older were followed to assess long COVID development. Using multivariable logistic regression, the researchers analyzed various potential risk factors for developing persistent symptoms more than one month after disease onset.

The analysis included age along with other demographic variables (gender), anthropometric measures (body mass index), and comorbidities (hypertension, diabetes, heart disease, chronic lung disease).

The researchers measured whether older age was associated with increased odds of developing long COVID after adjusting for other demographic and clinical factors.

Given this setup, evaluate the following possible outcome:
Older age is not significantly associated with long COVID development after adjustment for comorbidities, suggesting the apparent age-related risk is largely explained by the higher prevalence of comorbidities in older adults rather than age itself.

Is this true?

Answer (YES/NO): NO